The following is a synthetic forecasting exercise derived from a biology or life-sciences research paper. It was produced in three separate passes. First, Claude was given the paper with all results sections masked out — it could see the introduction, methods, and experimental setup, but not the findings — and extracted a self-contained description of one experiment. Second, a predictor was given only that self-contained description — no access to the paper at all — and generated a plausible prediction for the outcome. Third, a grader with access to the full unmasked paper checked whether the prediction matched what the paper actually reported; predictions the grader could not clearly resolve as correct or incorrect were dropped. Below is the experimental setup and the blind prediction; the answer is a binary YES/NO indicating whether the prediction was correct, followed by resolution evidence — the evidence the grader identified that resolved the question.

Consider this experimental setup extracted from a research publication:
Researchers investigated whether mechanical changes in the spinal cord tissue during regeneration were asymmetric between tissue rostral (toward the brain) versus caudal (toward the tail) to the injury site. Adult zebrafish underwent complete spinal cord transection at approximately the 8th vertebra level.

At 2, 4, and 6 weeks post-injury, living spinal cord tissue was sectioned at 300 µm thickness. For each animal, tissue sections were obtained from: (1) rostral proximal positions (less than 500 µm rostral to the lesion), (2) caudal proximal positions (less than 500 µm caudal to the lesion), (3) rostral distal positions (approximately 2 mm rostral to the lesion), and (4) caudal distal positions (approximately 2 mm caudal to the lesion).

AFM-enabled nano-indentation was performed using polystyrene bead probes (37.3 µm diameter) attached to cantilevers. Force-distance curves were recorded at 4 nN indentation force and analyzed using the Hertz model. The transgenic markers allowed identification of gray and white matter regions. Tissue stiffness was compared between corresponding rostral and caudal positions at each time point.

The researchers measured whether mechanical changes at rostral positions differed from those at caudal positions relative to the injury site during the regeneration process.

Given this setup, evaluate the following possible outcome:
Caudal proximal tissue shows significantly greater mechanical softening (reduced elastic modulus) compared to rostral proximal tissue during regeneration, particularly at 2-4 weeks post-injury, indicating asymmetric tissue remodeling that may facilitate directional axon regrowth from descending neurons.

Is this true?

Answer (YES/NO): NO